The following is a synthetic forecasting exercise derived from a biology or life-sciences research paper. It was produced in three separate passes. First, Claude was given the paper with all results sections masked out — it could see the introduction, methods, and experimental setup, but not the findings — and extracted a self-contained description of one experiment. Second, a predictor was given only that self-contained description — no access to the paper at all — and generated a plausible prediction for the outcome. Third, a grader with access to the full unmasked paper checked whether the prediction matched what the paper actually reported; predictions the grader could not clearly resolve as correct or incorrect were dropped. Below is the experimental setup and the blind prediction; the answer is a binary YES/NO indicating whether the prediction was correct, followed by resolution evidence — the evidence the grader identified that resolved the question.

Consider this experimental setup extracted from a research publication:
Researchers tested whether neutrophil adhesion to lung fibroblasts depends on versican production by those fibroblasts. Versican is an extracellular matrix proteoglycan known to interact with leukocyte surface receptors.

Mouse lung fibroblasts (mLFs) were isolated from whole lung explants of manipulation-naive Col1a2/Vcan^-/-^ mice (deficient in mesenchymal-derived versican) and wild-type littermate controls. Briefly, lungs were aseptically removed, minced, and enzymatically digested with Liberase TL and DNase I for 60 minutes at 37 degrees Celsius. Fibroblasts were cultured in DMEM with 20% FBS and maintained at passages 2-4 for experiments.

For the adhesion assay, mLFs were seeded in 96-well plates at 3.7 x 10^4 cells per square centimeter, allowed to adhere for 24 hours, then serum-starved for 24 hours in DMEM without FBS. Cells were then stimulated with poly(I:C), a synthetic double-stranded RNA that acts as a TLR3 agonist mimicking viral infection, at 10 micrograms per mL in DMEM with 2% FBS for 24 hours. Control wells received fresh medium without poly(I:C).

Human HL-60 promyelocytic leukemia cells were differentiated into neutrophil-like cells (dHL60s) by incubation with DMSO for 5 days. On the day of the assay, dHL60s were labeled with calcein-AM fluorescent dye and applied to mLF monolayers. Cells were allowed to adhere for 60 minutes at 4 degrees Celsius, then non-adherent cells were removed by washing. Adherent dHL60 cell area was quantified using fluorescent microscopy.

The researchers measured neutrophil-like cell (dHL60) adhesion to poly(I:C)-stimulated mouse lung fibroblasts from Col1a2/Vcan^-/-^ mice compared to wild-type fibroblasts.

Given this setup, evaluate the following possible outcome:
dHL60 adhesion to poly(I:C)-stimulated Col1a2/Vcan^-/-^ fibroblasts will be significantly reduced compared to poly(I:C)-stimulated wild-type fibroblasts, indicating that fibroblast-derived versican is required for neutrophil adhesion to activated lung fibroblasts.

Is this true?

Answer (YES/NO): YES